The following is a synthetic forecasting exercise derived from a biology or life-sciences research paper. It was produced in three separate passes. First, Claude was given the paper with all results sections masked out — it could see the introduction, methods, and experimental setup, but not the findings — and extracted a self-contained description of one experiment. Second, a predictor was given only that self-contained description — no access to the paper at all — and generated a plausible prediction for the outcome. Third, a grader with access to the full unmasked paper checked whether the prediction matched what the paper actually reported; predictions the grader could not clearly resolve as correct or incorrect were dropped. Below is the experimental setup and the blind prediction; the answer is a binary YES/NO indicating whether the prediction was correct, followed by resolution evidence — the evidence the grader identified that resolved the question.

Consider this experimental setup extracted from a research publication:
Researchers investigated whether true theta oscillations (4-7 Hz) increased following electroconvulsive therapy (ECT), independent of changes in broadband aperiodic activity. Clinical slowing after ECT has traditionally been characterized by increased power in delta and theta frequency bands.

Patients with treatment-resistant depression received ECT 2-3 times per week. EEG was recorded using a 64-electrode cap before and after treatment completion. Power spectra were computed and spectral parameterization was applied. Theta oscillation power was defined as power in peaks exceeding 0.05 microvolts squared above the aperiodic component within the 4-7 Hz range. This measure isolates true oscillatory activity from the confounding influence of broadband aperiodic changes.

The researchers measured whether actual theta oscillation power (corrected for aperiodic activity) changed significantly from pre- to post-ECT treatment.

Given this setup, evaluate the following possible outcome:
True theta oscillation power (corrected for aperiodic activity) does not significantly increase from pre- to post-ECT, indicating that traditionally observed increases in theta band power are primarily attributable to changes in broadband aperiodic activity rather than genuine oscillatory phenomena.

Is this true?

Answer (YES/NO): NO